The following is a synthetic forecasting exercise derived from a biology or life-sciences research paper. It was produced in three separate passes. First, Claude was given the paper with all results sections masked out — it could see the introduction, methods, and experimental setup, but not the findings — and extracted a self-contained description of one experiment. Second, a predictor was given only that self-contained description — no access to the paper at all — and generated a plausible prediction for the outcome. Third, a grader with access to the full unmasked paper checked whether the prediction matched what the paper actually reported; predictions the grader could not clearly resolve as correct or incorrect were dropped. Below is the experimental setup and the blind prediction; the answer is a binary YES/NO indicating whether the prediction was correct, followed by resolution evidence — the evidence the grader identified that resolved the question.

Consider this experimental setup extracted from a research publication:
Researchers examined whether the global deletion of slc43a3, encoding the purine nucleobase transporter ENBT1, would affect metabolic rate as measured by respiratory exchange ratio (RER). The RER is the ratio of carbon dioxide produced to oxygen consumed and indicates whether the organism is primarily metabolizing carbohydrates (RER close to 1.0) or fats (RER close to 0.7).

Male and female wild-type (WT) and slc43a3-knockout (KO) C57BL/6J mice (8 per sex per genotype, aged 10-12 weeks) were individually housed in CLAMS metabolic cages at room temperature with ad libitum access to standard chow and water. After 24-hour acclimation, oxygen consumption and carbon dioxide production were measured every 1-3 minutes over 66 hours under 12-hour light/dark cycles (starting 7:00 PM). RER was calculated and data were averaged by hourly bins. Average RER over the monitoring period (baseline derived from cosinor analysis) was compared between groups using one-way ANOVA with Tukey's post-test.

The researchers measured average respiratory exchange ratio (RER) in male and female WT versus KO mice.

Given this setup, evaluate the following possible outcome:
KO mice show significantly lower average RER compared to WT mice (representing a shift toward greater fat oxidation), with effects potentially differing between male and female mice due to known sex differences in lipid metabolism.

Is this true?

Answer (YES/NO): NO